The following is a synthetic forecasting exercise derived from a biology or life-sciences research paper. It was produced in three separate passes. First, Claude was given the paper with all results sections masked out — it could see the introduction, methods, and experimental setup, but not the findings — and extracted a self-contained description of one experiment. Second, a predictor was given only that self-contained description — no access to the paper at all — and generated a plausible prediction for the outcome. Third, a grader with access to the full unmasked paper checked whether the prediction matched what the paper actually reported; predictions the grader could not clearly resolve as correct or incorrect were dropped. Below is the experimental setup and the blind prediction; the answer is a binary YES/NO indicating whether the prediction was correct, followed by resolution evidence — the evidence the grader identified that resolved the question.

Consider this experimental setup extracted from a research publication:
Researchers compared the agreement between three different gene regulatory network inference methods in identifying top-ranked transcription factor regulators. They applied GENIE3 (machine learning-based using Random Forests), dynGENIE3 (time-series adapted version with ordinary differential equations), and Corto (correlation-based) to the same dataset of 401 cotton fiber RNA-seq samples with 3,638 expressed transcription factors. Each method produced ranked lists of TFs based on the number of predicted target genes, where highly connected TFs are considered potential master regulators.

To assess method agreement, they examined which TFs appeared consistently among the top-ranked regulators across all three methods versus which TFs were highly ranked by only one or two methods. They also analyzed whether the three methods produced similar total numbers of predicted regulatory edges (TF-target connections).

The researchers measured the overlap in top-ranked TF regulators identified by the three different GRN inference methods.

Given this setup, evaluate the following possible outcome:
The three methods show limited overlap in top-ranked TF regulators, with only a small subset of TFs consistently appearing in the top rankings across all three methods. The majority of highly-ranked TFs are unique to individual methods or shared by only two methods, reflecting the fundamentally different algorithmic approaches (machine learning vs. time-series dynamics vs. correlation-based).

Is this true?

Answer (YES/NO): YES